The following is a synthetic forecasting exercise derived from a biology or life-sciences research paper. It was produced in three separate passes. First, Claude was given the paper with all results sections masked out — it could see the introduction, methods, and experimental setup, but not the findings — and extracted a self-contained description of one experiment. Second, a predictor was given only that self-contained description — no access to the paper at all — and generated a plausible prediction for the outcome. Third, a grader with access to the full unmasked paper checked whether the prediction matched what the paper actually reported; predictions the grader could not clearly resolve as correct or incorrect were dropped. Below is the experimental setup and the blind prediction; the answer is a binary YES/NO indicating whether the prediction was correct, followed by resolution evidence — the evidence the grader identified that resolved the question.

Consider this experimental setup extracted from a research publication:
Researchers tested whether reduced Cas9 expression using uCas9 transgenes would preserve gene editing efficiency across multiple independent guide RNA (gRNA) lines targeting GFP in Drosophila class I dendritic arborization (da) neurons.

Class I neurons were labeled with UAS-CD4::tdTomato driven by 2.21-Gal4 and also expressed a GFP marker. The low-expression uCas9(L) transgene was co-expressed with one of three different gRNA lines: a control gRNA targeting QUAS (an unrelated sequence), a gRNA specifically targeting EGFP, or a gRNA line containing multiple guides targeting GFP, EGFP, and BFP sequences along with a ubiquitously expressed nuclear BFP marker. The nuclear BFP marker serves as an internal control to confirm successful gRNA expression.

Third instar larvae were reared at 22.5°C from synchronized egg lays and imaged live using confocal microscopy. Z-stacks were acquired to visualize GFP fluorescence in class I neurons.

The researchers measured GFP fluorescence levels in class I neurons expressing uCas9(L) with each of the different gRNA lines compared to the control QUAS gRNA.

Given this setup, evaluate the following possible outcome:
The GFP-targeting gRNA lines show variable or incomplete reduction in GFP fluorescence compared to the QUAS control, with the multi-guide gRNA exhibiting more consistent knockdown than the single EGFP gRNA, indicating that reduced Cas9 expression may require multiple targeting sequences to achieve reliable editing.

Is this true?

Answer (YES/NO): NO